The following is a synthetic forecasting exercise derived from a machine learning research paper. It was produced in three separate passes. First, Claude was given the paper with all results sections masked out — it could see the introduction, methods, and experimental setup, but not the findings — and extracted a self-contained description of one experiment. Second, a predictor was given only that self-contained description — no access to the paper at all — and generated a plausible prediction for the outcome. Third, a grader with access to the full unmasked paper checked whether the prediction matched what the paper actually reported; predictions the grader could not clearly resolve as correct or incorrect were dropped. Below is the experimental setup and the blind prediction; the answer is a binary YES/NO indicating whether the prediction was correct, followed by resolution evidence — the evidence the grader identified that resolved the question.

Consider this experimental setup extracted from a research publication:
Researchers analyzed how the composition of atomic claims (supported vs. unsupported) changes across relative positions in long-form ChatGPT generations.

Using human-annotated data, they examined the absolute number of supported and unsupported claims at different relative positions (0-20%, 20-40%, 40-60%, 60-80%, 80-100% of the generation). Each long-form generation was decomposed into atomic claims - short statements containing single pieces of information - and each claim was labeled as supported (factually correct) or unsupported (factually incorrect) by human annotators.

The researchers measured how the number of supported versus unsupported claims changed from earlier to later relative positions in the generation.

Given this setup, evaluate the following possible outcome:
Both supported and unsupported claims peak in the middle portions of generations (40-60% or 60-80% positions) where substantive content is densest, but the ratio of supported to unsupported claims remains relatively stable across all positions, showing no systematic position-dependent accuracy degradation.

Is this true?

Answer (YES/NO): NO